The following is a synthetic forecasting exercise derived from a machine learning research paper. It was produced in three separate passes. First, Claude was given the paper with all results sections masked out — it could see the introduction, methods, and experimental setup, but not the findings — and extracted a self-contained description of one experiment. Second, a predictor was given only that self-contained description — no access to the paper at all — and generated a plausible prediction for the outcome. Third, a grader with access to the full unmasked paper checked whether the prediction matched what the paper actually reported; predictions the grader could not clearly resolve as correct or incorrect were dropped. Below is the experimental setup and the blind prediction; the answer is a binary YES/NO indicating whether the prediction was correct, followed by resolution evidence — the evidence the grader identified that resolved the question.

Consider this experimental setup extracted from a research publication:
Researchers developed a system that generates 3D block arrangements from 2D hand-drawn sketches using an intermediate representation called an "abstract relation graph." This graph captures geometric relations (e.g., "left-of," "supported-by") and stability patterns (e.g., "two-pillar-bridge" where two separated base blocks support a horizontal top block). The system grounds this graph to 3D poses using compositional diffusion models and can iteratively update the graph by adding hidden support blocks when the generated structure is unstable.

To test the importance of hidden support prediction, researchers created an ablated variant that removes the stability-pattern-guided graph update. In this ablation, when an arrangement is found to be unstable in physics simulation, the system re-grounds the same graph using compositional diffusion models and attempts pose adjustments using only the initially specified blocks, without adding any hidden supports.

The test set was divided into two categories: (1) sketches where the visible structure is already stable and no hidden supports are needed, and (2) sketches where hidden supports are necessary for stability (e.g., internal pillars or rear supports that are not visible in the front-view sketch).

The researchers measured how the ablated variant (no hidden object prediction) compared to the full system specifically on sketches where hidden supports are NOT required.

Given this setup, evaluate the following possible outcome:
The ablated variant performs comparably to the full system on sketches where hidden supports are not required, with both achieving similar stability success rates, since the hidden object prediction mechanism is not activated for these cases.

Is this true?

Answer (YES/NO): YES